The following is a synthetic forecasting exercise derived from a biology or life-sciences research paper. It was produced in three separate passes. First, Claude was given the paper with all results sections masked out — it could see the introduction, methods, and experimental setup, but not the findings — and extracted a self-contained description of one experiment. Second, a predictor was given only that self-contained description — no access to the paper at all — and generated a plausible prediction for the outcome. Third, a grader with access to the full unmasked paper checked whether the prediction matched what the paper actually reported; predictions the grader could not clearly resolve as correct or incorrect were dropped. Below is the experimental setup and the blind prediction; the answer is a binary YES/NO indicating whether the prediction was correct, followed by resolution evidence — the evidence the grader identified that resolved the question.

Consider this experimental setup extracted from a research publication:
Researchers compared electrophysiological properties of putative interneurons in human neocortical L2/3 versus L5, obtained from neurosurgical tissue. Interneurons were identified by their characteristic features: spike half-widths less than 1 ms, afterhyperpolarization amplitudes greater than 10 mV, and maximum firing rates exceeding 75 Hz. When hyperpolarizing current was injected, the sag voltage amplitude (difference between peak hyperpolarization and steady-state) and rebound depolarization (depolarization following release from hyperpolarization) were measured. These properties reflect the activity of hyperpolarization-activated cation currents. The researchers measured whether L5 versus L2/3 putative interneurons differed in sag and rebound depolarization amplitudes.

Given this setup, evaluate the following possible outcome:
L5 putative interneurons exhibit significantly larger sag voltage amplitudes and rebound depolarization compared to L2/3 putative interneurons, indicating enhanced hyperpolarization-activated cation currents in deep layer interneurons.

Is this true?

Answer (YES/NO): YES